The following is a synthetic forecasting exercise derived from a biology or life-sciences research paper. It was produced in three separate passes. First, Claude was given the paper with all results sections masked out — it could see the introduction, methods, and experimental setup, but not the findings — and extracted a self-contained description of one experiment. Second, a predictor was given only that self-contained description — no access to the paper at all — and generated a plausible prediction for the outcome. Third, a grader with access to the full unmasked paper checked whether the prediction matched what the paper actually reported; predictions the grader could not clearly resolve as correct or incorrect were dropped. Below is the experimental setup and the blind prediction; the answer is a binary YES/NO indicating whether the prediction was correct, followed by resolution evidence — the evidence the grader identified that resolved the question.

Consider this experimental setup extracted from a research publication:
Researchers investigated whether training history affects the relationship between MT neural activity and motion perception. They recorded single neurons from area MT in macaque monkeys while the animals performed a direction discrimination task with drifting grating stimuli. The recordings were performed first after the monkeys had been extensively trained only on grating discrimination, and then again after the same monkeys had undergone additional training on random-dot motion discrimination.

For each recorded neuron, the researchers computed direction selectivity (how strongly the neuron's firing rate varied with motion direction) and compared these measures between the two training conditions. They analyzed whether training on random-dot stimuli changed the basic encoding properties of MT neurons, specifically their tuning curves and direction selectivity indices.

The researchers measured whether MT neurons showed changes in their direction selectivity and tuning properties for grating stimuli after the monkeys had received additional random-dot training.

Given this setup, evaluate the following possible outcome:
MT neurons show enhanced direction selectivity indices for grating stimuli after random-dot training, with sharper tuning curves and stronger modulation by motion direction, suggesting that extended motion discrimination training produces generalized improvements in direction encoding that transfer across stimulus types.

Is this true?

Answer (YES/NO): NO